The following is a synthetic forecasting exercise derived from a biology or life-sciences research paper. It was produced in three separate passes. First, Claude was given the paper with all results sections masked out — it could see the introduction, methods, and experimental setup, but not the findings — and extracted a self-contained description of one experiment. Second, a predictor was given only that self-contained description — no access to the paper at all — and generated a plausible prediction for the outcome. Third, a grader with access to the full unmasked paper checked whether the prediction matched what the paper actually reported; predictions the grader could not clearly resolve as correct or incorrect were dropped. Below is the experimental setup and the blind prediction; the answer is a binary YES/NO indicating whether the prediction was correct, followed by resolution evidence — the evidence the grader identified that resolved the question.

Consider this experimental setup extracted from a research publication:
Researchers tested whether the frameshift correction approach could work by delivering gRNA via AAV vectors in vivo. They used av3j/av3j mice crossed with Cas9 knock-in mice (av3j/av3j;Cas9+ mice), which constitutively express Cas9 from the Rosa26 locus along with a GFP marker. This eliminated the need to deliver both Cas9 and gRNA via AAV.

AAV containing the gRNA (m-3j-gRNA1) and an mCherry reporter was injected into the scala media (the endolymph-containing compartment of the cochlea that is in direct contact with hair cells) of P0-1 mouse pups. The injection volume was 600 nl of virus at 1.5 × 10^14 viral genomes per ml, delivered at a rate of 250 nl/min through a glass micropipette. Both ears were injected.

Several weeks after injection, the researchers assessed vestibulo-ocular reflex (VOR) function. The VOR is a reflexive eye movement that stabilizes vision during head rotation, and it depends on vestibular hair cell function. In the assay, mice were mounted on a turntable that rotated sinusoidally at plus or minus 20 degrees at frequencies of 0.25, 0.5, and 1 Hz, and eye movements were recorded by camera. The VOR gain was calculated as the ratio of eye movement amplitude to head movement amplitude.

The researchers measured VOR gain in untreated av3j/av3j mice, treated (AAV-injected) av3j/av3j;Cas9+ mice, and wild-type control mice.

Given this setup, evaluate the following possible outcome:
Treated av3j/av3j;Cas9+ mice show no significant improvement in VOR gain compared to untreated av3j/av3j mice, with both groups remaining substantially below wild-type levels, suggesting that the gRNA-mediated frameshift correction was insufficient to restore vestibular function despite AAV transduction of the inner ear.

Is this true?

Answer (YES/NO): NO